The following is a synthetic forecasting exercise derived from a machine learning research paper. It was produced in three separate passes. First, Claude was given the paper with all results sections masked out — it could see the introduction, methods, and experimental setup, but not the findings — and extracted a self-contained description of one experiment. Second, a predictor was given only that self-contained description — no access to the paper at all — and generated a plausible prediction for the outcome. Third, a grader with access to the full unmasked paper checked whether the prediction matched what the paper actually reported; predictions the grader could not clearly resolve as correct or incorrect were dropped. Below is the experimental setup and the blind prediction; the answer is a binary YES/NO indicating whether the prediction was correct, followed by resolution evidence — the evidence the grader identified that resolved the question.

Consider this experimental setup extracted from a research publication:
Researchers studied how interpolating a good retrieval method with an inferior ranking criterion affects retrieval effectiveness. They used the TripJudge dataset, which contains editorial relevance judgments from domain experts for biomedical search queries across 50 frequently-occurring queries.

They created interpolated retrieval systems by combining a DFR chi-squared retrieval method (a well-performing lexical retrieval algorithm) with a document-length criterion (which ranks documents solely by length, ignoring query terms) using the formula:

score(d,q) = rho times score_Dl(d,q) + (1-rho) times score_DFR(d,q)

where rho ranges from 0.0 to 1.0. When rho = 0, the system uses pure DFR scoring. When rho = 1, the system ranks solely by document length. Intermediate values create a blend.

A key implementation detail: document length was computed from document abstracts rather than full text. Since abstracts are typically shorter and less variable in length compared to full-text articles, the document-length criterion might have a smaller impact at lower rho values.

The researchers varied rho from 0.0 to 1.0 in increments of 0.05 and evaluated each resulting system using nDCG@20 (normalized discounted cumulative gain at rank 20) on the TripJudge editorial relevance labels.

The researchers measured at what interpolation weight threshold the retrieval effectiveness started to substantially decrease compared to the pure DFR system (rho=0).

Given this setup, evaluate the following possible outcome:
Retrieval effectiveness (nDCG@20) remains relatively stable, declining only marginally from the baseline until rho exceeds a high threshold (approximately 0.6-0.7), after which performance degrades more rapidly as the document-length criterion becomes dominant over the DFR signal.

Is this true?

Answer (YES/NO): NO